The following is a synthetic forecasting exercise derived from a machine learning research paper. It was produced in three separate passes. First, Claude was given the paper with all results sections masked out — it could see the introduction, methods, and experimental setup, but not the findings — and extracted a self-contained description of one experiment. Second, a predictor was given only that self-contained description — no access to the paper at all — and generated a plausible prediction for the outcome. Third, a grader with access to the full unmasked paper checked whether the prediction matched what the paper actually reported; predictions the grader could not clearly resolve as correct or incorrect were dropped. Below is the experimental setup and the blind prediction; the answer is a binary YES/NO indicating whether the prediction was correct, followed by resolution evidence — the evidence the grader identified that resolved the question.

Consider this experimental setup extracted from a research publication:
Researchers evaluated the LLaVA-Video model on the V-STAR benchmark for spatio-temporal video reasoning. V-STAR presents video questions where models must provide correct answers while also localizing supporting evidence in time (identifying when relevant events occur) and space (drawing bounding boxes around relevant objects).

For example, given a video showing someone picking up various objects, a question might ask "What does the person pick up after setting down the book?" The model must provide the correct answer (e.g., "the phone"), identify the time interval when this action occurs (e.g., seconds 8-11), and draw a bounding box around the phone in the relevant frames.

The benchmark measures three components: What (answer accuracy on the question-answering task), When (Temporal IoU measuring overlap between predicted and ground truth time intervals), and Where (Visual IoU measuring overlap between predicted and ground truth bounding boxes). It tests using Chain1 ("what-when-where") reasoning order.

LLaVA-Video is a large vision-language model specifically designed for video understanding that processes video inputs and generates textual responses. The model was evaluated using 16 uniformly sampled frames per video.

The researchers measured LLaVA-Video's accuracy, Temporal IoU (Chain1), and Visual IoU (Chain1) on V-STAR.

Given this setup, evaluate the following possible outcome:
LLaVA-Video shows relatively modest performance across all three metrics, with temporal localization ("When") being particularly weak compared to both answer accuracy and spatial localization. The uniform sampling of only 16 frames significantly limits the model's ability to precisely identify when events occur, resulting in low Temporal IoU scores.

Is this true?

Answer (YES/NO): NO